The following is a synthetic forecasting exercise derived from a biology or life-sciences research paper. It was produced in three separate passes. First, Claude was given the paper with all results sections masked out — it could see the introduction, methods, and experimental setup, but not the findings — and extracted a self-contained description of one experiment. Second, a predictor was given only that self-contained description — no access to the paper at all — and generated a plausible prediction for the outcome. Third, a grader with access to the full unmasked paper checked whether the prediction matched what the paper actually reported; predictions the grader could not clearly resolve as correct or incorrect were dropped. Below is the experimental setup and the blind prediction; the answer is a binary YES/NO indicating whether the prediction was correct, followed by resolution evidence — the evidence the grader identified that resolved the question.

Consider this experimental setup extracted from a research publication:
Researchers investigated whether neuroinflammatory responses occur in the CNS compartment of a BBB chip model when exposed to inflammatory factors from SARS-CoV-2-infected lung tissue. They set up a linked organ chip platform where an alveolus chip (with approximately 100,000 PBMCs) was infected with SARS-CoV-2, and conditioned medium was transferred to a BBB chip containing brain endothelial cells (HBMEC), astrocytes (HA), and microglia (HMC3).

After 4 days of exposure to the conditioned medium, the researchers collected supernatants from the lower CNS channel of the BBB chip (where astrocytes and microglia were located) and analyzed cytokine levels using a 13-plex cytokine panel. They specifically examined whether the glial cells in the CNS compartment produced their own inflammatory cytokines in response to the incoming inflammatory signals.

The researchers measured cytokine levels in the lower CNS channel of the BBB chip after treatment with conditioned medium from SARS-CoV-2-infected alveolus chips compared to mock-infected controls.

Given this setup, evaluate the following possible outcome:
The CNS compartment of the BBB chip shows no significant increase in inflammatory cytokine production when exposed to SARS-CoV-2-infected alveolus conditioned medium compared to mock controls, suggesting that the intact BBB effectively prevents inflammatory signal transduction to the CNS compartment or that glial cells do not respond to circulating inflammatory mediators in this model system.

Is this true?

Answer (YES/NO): NO